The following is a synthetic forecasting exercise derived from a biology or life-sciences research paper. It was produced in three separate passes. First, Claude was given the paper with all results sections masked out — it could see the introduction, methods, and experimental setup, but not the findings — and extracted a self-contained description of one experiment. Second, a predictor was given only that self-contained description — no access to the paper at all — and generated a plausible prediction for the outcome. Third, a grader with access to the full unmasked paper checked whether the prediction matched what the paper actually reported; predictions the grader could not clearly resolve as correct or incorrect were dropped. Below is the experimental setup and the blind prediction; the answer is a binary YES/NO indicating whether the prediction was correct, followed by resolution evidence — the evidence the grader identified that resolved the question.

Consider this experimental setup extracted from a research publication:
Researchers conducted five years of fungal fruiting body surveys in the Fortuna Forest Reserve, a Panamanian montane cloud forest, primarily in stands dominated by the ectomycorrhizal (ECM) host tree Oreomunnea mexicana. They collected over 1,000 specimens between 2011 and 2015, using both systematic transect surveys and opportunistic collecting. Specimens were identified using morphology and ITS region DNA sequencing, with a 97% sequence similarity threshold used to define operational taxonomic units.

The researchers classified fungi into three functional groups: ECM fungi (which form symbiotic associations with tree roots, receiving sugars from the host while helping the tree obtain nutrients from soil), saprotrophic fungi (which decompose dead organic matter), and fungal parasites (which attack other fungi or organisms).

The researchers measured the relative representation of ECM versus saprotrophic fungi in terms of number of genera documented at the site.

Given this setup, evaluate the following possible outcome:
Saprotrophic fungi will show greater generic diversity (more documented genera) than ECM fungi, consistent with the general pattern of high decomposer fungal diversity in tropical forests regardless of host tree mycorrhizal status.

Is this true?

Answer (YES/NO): YES